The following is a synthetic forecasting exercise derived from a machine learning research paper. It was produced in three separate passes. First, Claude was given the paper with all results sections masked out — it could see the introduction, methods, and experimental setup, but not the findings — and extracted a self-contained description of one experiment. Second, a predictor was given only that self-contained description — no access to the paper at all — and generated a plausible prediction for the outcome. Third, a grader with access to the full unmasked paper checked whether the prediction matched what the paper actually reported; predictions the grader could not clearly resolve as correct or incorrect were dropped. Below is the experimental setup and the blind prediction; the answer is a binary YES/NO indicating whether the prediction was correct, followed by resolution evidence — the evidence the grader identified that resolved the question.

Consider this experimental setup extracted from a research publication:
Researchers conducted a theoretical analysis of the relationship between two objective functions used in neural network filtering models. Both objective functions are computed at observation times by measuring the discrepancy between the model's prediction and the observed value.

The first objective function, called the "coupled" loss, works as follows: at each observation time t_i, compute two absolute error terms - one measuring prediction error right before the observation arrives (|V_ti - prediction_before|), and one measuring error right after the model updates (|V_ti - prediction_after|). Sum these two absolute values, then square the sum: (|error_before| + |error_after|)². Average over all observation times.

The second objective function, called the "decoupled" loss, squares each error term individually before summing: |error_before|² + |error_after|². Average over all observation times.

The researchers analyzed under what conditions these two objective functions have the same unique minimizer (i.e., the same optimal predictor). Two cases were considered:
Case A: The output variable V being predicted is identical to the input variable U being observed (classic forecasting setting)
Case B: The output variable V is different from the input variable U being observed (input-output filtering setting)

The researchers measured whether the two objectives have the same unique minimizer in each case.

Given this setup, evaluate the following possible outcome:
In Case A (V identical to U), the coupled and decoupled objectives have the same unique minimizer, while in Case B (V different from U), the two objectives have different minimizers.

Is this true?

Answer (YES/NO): YES